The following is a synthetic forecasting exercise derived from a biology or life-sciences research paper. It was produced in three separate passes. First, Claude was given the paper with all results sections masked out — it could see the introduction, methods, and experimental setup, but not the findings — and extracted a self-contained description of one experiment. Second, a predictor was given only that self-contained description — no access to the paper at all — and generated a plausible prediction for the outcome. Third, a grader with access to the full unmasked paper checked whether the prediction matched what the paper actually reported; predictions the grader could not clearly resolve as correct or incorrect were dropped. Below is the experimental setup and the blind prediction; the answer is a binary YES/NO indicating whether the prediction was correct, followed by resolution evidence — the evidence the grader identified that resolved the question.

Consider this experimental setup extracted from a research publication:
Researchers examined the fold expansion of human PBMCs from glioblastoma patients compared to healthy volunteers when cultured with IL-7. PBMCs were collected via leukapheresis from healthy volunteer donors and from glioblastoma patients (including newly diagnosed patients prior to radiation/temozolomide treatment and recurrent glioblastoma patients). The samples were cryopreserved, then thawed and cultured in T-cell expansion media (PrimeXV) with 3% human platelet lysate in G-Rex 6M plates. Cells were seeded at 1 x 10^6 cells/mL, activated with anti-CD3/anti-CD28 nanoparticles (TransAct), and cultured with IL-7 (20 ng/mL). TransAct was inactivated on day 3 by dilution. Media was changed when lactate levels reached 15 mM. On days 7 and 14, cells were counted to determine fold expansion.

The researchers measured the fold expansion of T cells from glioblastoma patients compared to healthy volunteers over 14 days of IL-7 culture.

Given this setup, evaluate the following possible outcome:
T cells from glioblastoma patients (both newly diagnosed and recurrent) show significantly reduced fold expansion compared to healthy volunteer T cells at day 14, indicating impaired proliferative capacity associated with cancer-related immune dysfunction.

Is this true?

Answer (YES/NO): NO